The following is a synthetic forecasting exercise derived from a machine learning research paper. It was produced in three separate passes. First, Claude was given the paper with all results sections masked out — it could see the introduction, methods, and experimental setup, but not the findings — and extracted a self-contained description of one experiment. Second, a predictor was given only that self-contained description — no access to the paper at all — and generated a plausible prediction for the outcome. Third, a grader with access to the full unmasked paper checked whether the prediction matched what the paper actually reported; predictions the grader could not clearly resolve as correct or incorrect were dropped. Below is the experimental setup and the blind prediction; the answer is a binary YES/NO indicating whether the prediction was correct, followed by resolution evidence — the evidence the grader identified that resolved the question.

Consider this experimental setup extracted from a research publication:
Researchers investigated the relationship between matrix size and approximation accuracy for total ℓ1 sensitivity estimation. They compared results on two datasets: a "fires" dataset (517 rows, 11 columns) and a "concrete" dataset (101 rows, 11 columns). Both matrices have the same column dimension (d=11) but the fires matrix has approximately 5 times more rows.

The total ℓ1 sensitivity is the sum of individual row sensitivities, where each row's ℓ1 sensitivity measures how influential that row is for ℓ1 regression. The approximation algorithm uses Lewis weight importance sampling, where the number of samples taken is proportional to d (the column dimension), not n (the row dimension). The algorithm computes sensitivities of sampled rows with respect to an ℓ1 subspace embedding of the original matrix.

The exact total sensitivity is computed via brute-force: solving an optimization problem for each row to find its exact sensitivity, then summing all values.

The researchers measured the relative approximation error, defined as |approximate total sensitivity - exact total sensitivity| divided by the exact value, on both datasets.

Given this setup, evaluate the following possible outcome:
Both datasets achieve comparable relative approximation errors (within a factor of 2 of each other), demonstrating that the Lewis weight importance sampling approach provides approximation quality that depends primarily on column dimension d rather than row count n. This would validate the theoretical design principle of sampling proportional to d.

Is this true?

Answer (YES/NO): YES